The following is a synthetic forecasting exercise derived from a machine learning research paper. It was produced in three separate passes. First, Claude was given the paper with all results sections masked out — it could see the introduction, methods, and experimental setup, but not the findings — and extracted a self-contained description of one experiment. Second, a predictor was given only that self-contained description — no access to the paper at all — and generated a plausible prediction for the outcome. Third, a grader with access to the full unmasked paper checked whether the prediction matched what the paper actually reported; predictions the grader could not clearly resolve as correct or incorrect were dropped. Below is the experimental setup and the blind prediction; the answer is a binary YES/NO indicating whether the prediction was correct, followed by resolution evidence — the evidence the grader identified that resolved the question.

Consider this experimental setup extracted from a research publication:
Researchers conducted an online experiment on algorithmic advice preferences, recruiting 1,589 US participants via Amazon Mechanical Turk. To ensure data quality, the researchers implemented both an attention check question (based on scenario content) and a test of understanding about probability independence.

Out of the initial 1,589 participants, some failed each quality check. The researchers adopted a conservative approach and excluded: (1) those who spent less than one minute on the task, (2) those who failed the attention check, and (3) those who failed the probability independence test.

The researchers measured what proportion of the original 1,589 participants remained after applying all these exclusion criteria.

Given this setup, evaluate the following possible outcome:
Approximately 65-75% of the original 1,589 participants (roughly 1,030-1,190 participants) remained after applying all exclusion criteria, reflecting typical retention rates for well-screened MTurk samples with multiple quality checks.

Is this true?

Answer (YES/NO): NO